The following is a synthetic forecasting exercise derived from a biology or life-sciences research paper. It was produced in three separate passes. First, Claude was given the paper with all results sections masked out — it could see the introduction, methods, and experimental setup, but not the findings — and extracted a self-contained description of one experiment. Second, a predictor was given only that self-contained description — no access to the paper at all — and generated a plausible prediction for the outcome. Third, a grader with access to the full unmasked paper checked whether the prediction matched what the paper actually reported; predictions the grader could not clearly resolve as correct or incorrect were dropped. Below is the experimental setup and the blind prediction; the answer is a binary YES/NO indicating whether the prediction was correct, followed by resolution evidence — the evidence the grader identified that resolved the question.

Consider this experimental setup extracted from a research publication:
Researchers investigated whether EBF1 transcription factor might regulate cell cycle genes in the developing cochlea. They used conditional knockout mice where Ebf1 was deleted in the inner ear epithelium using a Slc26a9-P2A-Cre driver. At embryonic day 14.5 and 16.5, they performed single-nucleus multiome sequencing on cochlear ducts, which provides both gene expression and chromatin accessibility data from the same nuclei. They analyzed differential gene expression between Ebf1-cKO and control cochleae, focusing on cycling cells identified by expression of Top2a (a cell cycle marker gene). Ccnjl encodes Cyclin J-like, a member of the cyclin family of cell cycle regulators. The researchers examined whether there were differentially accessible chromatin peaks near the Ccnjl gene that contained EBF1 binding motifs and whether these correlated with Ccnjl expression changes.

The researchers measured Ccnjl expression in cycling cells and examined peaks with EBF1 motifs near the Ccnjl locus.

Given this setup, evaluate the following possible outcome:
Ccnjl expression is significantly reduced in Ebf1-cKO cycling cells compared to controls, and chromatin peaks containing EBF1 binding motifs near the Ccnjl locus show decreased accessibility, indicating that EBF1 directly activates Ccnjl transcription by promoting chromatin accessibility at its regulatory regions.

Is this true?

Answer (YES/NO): NO